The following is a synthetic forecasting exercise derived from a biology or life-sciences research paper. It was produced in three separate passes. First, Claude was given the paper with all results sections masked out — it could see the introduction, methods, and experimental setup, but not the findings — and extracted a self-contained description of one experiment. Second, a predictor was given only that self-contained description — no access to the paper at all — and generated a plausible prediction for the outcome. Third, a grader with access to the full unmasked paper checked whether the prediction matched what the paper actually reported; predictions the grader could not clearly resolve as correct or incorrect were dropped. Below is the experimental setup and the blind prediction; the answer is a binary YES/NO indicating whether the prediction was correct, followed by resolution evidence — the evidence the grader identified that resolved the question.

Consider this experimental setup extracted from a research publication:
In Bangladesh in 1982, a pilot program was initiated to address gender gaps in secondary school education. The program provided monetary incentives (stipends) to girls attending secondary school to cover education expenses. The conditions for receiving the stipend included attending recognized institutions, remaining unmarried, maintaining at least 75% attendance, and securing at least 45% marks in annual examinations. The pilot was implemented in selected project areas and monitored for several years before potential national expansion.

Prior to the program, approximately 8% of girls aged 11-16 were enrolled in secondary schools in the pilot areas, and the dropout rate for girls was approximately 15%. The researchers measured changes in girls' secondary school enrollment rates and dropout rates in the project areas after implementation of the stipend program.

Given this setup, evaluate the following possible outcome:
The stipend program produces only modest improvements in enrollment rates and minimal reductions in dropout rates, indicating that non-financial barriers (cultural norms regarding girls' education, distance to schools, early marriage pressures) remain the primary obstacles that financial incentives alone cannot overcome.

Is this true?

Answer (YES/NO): NO